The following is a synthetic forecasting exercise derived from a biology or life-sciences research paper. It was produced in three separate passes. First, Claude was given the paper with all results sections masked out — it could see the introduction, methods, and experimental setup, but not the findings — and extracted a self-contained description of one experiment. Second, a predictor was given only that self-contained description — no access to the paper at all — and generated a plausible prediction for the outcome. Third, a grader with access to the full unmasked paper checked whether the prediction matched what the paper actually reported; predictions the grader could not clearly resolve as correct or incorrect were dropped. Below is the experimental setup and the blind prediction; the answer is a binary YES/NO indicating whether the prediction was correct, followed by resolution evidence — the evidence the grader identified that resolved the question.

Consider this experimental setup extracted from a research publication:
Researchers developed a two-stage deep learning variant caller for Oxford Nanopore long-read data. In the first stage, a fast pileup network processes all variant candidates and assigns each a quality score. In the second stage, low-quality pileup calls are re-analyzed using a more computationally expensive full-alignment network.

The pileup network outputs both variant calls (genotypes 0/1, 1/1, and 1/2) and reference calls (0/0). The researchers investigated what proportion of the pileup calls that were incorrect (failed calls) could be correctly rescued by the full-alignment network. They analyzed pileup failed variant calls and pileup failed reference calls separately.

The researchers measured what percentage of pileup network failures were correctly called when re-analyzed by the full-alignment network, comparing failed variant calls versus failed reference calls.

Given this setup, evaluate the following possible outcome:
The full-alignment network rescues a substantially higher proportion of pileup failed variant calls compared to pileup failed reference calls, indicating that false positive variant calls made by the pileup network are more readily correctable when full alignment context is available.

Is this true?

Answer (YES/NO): YES